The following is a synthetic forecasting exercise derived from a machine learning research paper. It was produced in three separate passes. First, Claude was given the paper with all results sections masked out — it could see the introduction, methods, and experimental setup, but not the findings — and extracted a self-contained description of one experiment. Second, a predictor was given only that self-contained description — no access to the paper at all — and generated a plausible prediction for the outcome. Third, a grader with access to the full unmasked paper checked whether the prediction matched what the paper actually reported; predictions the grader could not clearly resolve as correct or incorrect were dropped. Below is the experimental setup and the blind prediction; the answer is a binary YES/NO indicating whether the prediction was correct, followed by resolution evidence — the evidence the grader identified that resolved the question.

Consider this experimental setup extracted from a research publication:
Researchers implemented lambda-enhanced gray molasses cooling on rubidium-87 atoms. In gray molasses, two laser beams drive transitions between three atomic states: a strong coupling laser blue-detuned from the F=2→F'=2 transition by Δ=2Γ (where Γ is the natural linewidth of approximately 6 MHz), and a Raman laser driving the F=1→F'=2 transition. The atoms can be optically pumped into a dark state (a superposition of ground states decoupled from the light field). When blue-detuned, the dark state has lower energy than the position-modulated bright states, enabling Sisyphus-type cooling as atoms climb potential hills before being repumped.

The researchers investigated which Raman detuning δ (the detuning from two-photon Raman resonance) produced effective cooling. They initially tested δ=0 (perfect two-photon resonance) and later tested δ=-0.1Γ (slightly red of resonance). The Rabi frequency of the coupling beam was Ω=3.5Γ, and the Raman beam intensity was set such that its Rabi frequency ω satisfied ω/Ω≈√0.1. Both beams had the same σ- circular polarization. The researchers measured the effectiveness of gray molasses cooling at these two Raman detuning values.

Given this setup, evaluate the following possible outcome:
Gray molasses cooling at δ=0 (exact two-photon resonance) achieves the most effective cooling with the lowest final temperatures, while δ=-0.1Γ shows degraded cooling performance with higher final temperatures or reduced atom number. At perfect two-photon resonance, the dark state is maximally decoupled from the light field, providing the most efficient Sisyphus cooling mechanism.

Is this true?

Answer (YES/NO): NO